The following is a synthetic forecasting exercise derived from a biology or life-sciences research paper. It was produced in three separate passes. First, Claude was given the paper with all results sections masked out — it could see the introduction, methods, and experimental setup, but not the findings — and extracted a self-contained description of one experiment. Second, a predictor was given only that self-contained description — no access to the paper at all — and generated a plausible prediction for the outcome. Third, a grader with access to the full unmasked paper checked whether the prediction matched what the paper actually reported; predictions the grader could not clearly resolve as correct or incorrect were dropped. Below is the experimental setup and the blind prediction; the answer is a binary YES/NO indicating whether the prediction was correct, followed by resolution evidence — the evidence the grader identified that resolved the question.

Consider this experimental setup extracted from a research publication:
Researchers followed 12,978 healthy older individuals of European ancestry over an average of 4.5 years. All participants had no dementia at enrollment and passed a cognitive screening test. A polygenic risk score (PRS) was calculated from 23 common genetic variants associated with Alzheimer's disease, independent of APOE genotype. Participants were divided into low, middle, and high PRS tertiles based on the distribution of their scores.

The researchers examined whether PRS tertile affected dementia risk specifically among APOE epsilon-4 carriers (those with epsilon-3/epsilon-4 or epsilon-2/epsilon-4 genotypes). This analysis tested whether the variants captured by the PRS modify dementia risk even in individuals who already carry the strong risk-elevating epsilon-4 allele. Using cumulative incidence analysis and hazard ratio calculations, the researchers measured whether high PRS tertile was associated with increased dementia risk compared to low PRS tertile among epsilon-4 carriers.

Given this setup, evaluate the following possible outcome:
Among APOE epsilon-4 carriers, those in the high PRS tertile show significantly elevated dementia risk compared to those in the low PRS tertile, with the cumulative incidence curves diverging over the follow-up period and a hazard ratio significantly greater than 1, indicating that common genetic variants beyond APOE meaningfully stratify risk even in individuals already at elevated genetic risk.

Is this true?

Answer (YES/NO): YES